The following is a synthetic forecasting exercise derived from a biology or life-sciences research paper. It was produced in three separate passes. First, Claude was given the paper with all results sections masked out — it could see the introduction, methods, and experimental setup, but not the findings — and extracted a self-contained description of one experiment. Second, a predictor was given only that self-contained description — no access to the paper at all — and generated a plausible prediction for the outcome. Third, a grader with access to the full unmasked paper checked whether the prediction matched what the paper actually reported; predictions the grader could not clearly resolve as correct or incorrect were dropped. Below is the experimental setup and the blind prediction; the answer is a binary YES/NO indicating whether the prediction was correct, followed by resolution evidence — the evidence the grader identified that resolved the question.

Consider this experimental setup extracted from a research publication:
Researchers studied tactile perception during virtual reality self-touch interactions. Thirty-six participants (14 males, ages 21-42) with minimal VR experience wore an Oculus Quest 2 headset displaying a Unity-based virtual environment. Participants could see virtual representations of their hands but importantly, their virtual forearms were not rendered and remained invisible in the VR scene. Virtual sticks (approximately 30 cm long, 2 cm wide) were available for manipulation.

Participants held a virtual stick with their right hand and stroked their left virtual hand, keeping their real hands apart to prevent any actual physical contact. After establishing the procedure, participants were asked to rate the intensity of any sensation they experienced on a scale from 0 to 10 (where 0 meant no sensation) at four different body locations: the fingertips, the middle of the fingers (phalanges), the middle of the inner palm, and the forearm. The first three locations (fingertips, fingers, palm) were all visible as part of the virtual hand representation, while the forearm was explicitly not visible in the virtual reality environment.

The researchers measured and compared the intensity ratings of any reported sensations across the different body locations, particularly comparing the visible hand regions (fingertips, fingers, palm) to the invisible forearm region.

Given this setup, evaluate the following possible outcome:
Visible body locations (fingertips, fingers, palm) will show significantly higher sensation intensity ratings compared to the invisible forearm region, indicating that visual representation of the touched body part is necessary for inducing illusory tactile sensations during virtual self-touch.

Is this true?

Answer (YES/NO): NO